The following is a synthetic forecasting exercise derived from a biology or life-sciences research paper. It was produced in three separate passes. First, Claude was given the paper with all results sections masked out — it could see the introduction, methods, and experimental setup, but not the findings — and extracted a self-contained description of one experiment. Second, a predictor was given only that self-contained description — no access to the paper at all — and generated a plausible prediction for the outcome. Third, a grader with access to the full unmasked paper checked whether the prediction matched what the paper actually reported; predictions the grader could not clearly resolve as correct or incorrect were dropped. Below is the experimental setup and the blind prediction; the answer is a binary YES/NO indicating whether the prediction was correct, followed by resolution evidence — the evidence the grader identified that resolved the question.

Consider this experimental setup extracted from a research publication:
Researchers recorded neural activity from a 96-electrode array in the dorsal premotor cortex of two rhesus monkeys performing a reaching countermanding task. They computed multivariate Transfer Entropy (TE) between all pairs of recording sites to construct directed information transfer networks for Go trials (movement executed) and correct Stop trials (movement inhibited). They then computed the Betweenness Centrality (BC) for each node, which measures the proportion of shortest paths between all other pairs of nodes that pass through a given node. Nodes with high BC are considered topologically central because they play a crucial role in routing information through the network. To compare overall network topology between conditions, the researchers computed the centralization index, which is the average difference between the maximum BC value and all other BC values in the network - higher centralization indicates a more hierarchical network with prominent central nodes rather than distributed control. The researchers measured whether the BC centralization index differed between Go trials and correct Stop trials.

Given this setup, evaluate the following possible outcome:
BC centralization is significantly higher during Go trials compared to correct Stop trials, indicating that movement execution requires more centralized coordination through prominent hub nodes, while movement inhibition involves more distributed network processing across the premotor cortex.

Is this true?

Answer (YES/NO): NO